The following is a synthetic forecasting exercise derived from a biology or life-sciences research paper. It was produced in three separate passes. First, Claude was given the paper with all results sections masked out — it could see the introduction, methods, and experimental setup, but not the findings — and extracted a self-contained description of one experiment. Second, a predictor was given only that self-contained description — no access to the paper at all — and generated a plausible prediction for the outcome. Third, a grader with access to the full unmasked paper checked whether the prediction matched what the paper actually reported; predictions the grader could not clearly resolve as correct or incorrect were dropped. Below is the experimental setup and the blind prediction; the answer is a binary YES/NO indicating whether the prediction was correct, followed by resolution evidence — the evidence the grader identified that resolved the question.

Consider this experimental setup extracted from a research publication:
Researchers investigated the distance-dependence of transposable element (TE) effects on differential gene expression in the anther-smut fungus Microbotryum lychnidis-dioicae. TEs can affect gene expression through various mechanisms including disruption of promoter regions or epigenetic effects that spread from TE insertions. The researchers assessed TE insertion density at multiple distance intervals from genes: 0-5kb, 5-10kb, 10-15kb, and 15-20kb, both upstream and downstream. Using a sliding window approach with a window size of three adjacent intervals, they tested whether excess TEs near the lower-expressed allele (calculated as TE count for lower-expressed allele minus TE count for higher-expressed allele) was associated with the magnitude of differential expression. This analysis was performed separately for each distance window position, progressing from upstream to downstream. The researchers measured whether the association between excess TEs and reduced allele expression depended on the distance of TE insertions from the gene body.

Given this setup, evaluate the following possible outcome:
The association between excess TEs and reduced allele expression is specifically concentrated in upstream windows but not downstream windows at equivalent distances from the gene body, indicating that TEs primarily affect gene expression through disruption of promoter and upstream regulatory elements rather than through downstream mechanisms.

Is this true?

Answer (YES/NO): YES